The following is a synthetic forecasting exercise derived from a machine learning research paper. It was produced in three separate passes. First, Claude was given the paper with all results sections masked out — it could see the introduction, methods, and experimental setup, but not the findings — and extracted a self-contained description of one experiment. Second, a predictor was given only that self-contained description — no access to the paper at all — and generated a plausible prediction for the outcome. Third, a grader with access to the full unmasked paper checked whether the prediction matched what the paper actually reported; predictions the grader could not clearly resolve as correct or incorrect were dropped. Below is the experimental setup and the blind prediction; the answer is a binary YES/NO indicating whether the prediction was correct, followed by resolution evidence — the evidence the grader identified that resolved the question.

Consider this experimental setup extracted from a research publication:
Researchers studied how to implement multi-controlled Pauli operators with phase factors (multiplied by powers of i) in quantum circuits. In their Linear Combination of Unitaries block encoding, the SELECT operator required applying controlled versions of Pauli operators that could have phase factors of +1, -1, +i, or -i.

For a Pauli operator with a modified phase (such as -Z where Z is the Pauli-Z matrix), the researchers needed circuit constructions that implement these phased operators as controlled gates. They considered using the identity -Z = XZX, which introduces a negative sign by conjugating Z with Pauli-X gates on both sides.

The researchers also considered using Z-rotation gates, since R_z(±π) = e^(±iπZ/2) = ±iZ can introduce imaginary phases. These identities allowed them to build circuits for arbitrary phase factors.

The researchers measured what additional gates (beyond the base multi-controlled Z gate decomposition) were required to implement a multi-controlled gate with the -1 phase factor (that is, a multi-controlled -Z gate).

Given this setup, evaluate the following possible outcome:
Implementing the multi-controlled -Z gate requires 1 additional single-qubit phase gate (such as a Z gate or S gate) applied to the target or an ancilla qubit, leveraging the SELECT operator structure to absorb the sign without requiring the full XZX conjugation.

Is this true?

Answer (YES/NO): NO